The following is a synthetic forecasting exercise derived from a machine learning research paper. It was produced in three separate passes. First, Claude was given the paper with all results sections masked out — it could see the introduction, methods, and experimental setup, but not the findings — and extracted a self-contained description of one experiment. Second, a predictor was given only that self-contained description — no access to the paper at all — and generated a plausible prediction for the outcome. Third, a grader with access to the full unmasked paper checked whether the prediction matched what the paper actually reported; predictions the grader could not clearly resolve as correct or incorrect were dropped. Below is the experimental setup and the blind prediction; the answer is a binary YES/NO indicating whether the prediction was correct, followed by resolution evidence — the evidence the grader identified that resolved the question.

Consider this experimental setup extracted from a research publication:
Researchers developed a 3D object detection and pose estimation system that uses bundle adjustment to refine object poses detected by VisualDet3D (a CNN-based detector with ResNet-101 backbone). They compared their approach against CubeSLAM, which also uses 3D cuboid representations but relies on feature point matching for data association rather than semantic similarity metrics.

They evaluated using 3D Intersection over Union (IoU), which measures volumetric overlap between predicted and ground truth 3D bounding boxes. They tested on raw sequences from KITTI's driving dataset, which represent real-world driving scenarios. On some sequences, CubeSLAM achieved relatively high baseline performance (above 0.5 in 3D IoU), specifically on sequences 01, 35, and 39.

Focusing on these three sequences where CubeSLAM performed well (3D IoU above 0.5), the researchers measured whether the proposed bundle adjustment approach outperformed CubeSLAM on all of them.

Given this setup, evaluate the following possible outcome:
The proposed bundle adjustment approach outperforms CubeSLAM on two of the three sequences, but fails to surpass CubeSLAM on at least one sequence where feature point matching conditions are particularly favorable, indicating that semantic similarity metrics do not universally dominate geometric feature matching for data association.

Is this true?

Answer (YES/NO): YES